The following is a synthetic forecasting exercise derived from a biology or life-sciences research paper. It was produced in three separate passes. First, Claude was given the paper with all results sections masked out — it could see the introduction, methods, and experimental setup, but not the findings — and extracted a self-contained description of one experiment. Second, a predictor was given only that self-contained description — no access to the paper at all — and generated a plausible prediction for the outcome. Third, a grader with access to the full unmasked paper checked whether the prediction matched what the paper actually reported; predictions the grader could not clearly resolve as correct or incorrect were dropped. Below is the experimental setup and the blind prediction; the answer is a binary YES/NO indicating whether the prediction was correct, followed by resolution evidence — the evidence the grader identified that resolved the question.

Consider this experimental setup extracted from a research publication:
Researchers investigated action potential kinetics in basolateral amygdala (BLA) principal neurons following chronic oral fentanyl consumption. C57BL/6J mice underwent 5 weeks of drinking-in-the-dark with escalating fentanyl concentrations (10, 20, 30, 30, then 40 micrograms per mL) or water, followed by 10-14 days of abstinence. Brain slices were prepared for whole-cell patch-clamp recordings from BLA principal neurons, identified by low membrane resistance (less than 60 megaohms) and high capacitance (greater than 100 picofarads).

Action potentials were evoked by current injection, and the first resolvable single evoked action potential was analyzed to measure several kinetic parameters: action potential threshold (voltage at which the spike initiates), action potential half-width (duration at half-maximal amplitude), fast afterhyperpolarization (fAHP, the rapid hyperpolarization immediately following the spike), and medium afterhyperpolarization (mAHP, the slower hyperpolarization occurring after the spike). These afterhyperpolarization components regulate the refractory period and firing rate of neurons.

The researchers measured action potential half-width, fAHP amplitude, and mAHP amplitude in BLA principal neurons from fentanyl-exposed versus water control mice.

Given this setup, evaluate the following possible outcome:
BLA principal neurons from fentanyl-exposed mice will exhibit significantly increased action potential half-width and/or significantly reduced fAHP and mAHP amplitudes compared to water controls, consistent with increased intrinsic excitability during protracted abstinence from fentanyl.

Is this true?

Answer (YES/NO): NO